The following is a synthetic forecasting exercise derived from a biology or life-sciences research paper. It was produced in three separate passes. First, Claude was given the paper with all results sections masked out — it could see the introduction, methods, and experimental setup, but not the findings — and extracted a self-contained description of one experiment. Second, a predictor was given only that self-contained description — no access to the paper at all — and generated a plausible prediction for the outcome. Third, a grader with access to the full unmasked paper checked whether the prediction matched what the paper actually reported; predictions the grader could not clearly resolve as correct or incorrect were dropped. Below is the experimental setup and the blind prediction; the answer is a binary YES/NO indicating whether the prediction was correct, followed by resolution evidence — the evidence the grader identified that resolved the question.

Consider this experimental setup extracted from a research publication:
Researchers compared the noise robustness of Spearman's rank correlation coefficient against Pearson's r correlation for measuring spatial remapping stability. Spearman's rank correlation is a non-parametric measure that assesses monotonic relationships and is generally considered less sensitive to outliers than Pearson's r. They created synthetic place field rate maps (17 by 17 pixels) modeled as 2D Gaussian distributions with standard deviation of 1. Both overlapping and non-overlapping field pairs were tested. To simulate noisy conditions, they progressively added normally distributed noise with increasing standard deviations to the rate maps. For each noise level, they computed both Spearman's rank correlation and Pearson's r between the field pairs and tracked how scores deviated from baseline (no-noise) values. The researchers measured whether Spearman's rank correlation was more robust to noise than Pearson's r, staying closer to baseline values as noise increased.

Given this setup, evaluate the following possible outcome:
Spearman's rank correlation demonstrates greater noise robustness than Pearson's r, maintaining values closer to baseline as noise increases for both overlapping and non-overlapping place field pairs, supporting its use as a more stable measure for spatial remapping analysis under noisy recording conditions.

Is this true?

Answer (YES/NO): NO